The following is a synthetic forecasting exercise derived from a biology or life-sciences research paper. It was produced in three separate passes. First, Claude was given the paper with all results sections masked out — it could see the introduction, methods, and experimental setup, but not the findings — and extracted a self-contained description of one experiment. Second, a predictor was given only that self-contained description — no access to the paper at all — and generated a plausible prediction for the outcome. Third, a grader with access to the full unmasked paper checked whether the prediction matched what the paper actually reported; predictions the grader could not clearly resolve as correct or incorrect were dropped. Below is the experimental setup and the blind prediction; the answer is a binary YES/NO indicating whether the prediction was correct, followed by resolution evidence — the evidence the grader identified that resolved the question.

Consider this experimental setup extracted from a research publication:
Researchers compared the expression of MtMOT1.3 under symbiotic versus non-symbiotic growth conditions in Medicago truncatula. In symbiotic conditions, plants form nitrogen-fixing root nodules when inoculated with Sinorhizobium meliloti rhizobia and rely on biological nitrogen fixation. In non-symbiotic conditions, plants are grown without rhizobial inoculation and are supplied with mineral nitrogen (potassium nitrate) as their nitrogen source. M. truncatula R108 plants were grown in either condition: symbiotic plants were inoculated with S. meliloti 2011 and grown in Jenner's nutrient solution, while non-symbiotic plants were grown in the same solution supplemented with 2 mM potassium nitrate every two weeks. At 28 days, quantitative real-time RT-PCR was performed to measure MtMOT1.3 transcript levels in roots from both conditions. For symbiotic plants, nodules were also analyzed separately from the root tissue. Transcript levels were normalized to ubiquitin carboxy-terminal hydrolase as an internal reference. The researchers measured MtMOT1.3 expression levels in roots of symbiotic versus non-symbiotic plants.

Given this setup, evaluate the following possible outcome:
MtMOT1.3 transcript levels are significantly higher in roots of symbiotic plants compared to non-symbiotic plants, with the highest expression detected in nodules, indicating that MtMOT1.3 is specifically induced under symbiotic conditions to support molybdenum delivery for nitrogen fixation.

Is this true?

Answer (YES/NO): NO